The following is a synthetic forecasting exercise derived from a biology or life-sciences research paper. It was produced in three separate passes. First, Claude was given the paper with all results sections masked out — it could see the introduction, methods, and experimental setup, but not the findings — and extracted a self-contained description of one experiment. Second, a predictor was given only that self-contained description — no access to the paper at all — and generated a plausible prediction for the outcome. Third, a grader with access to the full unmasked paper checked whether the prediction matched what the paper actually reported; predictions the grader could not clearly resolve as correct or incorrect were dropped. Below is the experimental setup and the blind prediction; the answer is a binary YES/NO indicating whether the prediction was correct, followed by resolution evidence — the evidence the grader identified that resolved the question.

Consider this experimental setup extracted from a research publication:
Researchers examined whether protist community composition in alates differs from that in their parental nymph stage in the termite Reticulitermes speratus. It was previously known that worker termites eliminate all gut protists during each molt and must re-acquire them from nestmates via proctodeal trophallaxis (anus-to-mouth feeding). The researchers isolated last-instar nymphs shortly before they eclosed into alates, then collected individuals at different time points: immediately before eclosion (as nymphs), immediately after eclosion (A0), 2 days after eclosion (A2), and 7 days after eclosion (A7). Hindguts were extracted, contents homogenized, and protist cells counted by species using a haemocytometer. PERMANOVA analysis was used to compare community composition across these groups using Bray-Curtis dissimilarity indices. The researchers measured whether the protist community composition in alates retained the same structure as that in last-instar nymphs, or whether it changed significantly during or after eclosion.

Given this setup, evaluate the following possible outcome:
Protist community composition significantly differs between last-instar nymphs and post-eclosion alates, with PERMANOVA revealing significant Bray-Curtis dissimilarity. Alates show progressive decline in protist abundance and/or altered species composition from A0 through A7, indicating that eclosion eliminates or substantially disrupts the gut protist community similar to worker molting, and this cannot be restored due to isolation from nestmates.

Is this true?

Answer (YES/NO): NO